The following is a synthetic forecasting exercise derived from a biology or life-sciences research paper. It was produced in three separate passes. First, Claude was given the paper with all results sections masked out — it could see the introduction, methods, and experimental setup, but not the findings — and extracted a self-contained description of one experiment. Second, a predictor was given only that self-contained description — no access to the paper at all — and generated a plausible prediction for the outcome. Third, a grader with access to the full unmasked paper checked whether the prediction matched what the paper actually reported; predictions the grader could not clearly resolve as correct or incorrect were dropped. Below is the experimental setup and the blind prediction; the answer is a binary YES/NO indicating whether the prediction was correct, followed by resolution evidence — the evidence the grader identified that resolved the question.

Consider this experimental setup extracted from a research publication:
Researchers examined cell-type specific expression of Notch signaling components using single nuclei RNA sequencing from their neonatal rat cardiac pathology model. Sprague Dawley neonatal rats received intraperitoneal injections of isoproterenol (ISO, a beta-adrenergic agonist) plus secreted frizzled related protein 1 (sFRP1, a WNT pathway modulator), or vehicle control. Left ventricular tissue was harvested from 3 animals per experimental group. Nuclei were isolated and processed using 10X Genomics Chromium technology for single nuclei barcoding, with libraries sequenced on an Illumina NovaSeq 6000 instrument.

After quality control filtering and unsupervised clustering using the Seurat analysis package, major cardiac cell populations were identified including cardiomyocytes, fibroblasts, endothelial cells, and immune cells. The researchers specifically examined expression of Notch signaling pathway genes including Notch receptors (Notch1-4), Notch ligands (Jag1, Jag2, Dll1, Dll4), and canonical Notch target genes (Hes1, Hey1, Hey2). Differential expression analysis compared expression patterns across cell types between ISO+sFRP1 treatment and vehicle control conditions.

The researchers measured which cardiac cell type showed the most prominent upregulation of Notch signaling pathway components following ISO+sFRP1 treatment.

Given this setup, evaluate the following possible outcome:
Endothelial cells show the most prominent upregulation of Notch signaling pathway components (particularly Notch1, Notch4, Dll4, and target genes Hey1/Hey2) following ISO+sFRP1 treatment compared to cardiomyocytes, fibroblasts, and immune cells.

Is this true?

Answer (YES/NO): NO